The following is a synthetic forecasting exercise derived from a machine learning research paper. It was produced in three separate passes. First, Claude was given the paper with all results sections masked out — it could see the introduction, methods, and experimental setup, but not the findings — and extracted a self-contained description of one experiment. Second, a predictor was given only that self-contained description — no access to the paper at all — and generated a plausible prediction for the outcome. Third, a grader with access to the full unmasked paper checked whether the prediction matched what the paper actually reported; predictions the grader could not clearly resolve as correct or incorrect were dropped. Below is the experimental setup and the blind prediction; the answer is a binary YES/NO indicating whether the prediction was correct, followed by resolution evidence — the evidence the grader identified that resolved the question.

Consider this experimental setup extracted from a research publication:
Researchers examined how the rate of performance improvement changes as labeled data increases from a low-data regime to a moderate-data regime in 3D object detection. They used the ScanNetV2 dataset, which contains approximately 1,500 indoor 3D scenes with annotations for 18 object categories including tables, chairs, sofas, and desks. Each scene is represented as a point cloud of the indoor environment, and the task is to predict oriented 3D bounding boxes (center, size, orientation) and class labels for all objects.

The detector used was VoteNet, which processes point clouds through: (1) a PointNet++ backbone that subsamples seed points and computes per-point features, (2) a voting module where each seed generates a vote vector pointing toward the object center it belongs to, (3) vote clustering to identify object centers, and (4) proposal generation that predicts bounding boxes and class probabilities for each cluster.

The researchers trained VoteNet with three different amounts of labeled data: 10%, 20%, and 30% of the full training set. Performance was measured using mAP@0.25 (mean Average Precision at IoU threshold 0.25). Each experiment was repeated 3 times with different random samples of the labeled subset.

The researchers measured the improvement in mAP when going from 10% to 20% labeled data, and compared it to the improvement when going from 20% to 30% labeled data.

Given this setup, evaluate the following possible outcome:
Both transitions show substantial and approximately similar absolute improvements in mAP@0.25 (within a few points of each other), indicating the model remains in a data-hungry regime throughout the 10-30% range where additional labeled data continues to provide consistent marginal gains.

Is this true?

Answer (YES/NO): NO